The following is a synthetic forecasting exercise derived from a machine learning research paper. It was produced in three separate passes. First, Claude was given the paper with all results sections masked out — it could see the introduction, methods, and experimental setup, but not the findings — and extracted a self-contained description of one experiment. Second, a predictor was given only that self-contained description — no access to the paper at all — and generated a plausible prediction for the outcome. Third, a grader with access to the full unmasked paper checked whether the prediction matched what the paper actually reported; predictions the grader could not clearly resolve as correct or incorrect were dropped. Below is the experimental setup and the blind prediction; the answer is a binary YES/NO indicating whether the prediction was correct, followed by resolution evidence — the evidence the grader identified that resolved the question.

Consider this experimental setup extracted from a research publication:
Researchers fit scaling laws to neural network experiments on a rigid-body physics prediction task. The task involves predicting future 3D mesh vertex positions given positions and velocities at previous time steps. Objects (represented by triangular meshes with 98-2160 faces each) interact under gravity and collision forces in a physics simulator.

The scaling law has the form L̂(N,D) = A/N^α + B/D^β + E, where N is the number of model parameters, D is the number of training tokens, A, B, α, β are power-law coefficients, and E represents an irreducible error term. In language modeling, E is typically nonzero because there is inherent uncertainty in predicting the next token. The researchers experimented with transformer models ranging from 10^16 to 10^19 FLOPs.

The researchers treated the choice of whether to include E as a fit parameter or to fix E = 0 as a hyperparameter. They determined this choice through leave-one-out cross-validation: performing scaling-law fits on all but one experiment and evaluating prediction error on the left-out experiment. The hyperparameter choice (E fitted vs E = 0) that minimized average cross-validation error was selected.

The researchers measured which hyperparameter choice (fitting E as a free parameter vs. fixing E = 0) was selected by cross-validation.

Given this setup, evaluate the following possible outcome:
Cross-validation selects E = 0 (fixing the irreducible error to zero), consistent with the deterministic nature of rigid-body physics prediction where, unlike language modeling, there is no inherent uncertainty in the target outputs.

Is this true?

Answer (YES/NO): YES